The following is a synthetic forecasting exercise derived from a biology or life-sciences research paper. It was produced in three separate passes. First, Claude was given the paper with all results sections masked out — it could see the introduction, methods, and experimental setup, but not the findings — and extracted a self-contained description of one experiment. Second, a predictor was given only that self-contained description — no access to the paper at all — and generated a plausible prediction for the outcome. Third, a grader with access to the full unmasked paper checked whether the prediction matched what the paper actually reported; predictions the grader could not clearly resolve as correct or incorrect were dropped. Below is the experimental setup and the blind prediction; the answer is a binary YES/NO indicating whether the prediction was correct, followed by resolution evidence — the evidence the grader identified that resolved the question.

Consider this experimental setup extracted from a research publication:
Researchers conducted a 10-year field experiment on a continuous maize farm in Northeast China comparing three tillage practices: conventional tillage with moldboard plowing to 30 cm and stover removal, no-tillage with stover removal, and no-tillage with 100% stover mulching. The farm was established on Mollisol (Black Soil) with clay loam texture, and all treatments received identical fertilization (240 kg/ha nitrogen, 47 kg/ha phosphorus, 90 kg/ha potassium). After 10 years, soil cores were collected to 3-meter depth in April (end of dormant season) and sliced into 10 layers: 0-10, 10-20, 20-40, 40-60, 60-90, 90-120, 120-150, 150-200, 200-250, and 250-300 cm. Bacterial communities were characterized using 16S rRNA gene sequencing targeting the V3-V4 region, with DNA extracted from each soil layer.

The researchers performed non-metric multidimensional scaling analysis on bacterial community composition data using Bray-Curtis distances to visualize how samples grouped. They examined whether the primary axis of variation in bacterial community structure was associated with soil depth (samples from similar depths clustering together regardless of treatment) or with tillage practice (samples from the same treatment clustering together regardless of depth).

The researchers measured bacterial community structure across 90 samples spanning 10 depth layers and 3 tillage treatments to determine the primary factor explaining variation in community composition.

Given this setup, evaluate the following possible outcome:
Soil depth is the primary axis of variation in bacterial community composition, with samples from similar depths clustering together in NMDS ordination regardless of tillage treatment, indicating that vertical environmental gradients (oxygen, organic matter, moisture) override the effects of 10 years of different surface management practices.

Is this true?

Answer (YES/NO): NO